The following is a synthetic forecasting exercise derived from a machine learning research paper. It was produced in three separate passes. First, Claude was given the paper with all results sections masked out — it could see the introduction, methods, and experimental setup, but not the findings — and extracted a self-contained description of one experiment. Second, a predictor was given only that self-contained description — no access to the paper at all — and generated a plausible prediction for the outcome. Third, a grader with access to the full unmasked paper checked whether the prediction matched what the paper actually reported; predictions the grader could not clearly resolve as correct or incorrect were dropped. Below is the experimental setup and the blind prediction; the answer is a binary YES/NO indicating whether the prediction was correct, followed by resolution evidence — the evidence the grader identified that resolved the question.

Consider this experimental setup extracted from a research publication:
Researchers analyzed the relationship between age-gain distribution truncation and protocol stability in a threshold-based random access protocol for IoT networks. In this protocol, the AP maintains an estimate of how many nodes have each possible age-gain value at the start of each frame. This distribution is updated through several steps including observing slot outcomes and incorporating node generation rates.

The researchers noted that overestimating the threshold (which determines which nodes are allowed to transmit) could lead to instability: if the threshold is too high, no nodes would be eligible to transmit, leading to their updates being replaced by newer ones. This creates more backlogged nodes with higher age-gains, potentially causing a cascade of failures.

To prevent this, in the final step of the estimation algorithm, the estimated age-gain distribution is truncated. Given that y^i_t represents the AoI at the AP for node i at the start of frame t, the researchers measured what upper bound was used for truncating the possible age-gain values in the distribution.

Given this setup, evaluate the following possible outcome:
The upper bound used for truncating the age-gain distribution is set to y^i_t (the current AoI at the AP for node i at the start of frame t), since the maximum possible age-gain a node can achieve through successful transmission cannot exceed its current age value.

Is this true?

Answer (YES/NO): NO